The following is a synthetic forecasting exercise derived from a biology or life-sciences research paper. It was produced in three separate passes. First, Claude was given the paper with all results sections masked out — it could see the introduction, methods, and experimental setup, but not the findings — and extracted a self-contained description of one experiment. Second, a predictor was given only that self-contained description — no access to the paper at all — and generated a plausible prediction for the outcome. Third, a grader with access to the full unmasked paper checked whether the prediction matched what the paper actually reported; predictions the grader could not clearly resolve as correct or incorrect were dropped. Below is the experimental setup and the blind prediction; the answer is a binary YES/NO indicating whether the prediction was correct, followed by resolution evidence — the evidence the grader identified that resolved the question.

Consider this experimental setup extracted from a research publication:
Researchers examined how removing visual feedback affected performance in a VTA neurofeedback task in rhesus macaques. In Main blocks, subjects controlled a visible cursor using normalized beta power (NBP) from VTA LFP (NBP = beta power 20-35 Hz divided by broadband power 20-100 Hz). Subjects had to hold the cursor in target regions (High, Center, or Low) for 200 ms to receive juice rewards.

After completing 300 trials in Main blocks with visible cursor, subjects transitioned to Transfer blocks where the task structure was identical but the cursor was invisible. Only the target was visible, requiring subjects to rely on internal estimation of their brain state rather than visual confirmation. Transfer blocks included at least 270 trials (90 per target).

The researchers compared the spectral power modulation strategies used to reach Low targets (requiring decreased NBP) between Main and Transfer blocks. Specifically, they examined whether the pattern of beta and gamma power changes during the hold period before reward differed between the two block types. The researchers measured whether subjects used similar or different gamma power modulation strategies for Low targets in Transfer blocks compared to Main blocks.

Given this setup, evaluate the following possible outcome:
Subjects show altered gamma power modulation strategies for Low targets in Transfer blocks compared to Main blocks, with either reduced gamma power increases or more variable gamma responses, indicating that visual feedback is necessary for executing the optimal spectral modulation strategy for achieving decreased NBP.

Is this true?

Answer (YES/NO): NO